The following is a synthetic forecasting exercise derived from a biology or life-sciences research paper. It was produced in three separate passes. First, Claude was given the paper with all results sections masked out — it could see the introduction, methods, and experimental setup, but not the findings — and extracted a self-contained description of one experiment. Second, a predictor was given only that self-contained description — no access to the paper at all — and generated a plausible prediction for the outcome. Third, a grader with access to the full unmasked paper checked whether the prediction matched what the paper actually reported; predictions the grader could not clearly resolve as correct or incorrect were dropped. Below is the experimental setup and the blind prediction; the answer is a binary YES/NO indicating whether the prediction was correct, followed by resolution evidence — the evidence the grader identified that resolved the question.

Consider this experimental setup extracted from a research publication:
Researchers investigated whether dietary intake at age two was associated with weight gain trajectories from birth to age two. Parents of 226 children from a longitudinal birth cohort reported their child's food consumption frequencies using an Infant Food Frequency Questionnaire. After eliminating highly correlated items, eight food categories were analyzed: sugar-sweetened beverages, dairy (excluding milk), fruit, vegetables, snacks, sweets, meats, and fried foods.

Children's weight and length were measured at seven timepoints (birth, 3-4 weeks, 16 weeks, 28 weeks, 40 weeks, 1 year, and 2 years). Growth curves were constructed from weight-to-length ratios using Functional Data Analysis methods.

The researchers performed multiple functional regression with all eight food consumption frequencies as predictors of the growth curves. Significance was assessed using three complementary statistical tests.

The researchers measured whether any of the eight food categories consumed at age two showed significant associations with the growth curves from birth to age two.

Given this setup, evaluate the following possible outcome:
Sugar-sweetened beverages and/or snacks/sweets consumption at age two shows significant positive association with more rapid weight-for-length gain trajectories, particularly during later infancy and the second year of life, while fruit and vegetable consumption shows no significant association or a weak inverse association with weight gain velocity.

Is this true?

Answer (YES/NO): NO